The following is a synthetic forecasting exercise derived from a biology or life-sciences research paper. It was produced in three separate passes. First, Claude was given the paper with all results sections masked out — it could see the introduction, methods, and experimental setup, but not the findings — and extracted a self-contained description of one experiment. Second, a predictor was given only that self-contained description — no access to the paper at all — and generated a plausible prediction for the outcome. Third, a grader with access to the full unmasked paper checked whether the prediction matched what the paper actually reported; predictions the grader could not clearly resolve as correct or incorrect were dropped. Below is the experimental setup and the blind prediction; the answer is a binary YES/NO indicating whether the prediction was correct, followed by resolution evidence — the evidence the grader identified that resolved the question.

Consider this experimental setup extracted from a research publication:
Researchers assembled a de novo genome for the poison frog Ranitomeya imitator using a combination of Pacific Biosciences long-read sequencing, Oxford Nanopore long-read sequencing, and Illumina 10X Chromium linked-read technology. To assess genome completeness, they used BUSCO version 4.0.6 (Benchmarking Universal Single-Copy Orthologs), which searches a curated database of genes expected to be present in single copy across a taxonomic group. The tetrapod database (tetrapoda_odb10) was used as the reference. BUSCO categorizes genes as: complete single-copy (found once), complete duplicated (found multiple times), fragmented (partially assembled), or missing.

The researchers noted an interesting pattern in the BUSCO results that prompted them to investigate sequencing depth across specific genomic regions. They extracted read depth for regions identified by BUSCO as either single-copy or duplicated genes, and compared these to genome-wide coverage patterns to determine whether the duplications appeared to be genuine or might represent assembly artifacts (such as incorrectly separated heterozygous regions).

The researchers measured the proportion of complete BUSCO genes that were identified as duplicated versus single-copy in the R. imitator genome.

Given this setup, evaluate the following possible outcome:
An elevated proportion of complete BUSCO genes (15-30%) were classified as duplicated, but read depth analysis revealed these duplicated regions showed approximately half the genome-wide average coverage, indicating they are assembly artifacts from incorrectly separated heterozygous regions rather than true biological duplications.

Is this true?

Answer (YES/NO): NO